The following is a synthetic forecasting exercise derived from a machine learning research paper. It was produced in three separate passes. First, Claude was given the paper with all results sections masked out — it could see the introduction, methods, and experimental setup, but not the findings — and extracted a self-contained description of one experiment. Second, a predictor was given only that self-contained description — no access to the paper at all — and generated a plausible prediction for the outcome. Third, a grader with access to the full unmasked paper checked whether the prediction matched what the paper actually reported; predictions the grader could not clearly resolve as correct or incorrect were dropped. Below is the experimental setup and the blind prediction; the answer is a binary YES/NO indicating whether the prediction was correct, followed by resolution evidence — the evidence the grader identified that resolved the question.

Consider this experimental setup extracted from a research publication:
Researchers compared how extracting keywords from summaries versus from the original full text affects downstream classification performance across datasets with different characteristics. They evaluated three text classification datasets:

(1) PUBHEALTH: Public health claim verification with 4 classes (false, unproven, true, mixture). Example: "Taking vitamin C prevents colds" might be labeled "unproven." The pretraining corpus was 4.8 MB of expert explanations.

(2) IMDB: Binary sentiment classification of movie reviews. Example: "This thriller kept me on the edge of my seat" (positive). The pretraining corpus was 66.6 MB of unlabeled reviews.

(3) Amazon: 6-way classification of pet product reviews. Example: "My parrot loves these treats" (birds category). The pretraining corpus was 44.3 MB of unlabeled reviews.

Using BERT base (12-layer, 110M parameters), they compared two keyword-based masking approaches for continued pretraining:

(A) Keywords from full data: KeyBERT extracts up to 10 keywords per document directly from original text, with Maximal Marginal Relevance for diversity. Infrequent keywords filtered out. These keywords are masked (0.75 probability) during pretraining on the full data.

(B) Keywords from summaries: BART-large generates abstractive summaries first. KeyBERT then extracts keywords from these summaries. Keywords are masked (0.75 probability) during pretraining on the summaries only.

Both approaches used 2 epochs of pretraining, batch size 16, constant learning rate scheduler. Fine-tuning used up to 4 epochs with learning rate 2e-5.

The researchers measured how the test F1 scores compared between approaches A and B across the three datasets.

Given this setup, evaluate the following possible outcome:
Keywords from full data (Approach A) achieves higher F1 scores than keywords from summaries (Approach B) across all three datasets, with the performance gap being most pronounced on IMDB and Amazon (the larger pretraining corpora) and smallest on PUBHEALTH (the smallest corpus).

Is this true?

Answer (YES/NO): NO